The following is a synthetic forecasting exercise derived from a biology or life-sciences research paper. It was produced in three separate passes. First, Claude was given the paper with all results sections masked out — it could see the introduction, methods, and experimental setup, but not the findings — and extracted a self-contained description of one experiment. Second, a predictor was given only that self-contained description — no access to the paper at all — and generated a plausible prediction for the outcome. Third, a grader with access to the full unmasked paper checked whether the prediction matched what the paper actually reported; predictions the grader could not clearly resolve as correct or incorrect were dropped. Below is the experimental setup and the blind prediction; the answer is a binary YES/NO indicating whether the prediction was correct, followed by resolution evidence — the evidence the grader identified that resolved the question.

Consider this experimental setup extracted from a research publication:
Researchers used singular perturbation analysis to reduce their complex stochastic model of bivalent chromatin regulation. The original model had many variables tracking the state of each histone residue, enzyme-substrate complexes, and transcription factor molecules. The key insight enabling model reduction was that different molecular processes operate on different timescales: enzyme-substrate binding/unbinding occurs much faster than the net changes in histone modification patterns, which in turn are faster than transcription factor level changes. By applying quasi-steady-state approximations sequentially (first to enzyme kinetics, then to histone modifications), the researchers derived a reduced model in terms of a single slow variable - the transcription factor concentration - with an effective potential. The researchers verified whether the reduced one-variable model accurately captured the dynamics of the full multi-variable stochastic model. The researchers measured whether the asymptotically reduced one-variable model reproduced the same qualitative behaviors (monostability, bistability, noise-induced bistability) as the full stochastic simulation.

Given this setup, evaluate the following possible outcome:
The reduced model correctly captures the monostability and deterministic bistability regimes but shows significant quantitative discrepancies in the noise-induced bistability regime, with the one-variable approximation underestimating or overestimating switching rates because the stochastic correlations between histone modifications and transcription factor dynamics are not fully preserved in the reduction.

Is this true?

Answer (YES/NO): NO